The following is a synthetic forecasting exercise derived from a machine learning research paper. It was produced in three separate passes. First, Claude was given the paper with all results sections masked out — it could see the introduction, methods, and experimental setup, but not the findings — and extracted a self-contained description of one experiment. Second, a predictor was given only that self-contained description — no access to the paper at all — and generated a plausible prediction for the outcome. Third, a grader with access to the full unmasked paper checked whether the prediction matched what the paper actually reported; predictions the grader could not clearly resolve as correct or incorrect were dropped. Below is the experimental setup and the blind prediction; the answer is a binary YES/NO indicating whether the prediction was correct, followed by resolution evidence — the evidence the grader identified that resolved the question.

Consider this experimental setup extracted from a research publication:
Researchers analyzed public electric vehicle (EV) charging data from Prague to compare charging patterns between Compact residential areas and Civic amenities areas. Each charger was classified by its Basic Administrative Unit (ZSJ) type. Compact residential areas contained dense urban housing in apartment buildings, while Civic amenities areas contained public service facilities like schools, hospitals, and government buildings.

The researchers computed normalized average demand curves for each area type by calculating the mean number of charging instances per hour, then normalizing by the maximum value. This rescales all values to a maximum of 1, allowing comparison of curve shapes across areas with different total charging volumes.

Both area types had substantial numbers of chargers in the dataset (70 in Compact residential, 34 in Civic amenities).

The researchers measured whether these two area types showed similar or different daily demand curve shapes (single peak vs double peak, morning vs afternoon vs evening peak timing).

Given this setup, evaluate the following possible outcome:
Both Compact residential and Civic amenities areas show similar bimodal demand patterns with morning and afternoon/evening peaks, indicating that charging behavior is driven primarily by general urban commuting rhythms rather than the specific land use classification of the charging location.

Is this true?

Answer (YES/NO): NO